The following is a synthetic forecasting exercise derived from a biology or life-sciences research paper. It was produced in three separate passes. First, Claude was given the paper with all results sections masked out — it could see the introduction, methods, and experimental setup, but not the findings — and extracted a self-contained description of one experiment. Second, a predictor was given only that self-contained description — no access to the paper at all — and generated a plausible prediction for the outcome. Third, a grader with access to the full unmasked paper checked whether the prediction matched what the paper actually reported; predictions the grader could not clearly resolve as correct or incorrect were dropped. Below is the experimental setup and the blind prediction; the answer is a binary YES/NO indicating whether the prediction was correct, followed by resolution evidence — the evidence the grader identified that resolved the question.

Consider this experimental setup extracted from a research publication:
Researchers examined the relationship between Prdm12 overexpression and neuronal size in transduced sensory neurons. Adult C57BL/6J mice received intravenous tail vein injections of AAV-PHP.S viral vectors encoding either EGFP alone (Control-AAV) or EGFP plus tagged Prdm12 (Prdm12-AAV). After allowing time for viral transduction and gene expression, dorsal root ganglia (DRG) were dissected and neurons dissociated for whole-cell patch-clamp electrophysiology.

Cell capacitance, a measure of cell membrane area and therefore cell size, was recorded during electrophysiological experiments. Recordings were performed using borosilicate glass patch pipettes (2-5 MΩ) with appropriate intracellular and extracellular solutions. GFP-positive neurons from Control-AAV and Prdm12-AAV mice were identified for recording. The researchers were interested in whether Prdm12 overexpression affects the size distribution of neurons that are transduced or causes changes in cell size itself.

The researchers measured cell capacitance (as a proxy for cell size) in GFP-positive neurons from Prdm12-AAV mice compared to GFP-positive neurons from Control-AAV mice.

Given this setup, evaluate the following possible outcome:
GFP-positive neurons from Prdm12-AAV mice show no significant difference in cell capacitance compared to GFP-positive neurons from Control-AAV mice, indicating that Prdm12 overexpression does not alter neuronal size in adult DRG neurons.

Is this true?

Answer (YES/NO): YES